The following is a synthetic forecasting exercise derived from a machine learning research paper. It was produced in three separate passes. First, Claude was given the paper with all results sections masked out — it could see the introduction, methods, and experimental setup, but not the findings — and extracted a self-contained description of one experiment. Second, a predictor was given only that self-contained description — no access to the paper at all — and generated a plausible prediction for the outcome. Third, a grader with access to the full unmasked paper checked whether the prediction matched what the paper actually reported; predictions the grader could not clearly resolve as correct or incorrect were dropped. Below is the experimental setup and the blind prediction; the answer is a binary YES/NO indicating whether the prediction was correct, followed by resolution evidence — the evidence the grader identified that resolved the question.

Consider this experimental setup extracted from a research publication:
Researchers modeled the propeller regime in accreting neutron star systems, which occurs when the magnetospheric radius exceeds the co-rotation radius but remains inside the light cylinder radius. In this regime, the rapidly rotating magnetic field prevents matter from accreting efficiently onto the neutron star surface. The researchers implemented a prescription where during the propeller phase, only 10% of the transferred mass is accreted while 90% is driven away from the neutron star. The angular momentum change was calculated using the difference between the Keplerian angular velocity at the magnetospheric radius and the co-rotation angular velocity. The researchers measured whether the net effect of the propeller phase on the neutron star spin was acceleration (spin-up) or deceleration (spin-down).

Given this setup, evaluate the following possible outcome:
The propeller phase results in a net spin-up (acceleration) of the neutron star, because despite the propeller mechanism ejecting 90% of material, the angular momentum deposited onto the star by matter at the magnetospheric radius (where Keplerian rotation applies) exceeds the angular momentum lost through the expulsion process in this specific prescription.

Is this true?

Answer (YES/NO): NO